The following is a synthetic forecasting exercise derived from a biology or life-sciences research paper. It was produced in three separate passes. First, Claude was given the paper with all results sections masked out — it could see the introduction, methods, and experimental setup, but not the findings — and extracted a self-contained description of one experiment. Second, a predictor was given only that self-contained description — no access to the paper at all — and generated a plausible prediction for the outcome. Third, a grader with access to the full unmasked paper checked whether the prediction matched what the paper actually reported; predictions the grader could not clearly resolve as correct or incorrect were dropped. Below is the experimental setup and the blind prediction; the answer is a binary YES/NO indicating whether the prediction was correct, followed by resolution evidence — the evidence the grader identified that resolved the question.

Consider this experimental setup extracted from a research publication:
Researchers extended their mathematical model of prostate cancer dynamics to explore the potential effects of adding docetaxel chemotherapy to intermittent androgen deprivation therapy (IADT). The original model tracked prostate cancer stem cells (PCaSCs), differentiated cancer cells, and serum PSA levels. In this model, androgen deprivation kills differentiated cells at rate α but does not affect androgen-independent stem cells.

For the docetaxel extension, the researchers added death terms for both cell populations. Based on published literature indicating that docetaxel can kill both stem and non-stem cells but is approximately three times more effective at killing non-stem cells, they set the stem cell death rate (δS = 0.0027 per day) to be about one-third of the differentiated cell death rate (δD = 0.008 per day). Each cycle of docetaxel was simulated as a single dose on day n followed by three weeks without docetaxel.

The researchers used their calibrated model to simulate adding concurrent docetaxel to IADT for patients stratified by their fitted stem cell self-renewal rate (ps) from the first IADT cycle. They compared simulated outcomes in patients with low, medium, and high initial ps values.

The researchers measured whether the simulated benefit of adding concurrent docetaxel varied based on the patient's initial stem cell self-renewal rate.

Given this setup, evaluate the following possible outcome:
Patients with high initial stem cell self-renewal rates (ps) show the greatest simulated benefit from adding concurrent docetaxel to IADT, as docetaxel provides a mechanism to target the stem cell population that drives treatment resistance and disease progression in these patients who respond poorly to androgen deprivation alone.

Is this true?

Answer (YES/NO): YES